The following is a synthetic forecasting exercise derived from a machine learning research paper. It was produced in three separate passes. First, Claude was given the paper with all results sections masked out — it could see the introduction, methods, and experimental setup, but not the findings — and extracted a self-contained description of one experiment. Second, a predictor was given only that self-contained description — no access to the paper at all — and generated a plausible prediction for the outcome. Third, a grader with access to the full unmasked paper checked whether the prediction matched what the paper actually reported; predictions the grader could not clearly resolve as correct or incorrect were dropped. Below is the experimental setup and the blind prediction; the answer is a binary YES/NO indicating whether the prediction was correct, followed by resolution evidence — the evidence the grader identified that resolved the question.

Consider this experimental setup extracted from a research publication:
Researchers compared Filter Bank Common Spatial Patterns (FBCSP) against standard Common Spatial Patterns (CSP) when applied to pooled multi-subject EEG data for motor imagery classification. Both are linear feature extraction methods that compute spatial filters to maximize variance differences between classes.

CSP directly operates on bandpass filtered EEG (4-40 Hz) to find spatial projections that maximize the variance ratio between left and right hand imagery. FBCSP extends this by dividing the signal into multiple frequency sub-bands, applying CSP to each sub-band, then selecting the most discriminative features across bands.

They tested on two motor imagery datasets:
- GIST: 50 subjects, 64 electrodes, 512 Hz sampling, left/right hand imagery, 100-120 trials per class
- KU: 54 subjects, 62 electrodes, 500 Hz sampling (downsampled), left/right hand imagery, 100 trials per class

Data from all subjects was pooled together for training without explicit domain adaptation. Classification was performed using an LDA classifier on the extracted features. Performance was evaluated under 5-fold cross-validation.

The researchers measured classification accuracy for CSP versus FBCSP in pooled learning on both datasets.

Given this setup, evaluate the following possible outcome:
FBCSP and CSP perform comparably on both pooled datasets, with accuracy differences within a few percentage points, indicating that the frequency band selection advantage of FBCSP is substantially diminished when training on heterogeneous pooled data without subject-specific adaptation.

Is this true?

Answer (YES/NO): NO